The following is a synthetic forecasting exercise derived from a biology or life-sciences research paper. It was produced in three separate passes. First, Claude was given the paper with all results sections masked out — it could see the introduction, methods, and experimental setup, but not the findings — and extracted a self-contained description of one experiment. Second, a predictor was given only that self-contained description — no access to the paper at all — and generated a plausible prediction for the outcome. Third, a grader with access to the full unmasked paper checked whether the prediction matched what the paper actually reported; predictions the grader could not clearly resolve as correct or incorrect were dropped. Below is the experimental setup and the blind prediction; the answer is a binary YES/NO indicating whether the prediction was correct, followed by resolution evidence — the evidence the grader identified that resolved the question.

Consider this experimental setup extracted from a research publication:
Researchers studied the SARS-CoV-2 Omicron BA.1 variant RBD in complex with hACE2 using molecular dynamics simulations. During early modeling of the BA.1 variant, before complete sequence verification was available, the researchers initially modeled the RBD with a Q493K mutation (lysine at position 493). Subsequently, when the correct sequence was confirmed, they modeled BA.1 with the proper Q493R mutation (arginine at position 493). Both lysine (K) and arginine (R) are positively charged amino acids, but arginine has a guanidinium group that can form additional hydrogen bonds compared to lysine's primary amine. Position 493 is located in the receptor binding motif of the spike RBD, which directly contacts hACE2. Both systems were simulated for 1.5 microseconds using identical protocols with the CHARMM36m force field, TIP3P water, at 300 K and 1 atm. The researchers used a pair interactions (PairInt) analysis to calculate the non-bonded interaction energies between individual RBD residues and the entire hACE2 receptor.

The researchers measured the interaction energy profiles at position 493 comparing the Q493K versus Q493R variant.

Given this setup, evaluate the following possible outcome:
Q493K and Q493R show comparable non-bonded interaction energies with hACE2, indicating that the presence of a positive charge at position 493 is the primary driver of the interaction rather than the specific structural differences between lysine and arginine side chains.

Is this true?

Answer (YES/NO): NO